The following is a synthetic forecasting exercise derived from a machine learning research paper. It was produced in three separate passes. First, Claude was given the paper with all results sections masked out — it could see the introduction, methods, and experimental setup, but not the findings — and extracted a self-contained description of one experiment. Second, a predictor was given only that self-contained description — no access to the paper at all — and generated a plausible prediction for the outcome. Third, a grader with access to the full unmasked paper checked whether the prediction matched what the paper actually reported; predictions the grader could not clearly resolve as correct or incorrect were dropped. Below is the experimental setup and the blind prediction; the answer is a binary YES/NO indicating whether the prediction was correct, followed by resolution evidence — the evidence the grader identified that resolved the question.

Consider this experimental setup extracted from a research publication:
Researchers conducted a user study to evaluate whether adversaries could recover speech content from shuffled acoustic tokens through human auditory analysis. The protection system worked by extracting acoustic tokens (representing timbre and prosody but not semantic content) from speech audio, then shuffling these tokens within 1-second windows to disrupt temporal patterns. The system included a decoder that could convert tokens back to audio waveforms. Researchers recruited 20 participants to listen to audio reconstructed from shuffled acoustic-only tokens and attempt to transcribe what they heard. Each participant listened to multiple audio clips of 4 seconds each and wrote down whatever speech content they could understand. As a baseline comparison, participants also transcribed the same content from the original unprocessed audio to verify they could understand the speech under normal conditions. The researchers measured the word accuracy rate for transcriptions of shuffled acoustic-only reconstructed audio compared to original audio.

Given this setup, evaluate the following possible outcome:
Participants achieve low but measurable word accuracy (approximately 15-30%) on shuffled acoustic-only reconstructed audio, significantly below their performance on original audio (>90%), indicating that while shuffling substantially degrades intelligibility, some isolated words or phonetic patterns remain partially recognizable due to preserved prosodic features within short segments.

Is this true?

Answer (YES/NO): NO